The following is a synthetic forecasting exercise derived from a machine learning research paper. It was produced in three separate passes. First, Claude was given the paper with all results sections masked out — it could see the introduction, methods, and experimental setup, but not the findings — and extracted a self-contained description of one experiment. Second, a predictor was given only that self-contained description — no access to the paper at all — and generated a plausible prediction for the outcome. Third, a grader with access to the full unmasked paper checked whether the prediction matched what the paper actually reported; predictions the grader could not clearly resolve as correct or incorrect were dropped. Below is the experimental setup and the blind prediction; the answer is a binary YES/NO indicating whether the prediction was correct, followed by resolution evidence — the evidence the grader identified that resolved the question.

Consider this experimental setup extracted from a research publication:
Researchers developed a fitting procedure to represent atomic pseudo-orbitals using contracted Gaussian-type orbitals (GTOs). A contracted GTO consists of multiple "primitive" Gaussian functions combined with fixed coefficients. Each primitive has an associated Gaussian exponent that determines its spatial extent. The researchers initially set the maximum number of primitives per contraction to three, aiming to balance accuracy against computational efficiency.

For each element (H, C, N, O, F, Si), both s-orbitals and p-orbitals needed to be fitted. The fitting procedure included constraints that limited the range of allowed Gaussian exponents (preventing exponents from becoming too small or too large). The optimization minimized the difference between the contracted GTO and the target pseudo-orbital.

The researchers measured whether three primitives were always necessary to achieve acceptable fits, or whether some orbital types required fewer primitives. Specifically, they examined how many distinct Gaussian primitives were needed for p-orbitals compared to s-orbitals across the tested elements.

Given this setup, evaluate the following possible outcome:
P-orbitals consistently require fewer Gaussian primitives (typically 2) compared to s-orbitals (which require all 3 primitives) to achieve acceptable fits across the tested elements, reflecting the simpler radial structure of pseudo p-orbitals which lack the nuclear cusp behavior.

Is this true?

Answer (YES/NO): NO